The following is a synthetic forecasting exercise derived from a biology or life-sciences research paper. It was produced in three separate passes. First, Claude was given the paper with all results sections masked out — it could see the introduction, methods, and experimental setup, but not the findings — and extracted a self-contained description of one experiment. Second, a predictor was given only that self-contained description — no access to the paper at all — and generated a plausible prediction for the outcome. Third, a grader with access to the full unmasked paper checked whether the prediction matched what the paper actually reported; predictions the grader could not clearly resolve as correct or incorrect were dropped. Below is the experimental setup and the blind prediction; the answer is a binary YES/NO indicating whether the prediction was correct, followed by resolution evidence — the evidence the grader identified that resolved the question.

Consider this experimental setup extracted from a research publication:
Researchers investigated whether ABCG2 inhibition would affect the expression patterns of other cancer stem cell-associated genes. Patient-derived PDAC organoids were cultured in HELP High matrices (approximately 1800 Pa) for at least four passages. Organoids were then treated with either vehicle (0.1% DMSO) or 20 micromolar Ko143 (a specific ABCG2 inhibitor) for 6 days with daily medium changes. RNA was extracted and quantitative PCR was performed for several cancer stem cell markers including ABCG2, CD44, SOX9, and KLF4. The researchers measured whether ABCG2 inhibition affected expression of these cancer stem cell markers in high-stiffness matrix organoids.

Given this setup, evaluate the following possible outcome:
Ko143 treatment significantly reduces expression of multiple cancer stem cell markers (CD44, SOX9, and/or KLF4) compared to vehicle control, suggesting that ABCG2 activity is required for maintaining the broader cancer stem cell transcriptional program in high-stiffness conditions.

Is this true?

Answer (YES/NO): NO